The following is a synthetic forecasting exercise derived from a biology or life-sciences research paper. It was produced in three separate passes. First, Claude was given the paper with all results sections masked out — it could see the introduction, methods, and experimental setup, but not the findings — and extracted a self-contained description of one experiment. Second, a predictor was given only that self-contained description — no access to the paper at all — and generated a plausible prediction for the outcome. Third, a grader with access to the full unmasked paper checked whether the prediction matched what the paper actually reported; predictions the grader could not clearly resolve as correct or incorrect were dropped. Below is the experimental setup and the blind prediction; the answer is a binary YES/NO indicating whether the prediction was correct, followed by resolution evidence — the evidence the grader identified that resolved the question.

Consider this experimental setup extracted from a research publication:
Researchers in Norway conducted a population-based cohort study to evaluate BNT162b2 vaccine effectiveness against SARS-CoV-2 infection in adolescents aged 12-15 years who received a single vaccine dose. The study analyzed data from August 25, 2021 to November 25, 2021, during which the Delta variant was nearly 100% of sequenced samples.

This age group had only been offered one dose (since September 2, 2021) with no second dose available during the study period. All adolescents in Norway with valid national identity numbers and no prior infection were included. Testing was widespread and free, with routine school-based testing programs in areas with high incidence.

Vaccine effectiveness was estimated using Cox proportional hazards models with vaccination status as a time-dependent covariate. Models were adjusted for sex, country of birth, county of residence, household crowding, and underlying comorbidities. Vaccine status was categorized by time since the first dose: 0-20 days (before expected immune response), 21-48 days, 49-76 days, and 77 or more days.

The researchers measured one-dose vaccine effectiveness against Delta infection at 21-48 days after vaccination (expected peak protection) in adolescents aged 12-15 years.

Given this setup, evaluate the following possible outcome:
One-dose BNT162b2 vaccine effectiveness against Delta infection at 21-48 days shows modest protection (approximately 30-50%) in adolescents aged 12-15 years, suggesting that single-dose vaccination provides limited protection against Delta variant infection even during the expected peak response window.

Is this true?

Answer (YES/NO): NO